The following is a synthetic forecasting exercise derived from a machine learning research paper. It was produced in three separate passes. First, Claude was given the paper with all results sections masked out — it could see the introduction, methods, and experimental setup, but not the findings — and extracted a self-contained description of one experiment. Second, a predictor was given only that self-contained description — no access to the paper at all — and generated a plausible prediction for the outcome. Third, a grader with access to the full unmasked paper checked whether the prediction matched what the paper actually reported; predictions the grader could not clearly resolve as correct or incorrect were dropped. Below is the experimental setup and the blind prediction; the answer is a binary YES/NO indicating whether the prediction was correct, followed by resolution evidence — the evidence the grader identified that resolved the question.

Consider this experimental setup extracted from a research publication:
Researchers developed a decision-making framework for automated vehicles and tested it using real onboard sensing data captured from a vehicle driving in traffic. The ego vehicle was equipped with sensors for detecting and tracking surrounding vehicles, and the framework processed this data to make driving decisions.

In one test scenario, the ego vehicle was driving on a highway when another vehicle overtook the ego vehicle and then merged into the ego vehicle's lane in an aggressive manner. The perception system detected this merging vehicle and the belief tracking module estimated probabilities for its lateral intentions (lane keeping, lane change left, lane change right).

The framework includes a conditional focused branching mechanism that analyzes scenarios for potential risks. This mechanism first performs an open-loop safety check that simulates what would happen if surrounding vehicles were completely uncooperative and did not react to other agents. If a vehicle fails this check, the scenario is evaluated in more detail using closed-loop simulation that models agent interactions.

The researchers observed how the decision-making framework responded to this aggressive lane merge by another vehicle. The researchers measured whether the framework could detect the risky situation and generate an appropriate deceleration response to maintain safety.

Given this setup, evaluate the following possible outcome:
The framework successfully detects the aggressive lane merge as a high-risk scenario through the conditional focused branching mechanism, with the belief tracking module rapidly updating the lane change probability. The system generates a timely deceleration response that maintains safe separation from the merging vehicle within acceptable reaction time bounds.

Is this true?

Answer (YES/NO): NO